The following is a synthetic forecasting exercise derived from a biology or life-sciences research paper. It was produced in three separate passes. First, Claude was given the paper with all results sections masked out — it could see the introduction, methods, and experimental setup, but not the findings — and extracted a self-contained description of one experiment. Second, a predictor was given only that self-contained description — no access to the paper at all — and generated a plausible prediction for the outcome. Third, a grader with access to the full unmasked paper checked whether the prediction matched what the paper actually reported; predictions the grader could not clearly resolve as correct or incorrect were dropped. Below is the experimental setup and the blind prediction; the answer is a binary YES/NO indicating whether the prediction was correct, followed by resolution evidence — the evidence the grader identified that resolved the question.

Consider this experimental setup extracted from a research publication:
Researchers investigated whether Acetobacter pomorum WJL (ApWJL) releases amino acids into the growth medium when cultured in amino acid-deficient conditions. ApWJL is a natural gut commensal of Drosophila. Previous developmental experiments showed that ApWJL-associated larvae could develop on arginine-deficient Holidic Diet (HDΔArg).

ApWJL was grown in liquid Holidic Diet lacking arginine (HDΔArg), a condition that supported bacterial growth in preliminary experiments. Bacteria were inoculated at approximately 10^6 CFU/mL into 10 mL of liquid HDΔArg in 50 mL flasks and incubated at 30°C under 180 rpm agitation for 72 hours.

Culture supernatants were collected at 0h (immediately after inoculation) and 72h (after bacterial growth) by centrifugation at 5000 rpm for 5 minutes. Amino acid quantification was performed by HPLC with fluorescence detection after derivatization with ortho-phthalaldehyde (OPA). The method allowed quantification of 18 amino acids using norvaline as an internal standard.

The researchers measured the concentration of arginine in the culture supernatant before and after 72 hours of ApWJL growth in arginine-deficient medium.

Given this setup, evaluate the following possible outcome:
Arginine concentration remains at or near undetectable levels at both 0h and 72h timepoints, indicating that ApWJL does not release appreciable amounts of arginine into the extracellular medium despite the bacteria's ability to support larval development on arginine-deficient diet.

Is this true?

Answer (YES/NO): NO